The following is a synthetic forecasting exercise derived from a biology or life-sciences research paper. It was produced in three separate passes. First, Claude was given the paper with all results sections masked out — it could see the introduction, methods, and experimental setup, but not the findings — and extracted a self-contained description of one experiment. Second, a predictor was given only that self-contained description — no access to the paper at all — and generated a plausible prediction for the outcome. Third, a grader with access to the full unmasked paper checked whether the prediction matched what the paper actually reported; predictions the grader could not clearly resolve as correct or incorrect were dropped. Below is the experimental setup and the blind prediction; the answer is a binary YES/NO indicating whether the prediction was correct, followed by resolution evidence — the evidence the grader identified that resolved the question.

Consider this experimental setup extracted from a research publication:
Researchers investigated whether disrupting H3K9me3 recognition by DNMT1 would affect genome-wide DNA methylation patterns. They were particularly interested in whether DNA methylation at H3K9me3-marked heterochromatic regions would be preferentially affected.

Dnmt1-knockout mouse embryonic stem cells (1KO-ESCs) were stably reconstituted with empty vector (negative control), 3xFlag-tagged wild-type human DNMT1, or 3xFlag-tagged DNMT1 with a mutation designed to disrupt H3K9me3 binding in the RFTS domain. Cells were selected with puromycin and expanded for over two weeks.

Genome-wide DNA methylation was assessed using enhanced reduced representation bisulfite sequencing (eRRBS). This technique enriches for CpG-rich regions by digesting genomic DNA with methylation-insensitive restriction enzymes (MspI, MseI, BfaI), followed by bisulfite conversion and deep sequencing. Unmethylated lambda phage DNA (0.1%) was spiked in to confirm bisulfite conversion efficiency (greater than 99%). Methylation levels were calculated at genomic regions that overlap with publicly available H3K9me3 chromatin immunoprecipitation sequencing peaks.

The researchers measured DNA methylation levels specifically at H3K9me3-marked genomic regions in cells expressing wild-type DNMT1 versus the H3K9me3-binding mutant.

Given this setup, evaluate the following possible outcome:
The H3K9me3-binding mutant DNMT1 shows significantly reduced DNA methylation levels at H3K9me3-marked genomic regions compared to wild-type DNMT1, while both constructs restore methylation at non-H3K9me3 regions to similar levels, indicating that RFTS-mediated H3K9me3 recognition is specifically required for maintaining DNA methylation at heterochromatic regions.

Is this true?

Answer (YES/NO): NO